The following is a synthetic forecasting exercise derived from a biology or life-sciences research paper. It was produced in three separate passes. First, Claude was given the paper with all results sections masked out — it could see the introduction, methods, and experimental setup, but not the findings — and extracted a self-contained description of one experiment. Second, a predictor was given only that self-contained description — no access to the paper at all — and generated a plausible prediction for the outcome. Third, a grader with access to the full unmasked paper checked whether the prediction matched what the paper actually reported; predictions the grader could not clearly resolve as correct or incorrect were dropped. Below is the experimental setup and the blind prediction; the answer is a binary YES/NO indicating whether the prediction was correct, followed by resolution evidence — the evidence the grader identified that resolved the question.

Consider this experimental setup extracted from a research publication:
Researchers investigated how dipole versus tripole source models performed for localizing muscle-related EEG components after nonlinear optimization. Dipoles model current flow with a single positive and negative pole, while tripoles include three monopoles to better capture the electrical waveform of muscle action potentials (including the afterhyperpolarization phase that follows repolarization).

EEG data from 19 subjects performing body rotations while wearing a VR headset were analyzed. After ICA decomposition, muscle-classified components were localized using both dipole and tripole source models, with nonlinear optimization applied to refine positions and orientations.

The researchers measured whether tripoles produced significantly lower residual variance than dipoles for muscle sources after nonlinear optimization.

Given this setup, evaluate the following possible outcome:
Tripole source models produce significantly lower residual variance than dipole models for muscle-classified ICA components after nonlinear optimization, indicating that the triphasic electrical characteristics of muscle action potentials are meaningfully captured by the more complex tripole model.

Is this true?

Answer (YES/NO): NO